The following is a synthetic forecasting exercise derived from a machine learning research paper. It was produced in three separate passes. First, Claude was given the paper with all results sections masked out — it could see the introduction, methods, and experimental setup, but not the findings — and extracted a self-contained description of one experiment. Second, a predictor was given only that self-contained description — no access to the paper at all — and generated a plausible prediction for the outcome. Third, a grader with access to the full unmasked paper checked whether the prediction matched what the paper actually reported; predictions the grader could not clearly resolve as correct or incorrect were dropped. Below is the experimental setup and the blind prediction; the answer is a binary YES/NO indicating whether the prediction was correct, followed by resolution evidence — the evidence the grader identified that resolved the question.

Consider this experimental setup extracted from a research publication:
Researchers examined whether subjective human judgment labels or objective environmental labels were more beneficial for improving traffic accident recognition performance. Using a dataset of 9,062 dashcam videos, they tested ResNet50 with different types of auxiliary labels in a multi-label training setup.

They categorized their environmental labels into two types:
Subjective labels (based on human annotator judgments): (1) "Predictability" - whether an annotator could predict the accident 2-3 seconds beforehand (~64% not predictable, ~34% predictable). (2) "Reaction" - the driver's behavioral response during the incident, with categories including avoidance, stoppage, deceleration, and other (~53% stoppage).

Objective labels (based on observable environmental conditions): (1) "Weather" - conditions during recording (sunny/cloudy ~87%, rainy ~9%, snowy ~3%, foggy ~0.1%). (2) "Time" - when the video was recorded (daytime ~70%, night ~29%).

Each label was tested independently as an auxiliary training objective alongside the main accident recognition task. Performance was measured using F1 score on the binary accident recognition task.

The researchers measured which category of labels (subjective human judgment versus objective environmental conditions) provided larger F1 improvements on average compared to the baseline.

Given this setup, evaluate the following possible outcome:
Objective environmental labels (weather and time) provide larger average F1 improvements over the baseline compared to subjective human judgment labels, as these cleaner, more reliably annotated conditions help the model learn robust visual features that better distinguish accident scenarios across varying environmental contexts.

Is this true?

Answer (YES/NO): NO